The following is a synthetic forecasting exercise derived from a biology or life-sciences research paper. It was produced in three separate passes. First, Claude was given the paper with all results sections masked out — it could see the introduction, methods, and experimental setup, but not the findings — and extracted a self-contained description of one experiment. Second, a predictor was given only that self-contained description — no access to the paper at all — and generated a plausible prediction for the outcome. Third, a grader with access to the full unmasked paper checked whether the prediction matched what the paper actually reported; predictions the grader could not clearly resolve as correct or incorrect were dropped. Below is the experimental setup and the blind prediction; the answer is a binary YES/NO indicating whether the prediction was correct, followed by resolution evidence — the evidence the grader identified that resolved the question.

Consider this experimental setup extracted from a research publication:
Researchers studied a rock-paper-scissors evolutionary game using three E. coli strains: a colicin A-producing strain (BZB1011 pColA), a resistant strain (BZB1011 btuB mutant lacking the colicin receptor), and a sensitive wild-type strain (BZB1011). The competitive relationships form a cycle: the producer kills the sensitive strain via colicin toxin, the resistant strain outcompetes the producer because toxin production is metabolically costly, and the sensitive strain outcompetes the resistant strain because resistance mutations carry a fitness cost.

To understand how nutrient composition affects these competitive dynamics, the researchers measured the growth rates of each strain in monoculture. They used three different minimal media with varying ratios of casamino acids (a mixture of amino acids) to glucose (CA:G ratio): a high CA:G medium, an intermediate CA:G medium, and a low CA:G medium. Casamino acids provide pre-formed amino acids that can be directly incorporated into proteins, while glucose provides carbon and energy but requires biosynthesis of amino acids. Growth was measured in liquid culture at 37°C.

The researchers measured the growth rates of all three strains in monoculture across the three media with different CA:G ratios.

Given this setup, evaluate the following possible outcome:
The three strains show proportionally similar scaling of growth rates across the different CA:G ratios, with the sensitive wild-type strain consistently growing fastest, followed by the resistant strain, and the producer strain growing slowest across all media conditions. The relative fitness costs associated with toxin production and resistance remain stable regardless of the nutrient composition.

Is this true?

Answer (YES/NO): NO